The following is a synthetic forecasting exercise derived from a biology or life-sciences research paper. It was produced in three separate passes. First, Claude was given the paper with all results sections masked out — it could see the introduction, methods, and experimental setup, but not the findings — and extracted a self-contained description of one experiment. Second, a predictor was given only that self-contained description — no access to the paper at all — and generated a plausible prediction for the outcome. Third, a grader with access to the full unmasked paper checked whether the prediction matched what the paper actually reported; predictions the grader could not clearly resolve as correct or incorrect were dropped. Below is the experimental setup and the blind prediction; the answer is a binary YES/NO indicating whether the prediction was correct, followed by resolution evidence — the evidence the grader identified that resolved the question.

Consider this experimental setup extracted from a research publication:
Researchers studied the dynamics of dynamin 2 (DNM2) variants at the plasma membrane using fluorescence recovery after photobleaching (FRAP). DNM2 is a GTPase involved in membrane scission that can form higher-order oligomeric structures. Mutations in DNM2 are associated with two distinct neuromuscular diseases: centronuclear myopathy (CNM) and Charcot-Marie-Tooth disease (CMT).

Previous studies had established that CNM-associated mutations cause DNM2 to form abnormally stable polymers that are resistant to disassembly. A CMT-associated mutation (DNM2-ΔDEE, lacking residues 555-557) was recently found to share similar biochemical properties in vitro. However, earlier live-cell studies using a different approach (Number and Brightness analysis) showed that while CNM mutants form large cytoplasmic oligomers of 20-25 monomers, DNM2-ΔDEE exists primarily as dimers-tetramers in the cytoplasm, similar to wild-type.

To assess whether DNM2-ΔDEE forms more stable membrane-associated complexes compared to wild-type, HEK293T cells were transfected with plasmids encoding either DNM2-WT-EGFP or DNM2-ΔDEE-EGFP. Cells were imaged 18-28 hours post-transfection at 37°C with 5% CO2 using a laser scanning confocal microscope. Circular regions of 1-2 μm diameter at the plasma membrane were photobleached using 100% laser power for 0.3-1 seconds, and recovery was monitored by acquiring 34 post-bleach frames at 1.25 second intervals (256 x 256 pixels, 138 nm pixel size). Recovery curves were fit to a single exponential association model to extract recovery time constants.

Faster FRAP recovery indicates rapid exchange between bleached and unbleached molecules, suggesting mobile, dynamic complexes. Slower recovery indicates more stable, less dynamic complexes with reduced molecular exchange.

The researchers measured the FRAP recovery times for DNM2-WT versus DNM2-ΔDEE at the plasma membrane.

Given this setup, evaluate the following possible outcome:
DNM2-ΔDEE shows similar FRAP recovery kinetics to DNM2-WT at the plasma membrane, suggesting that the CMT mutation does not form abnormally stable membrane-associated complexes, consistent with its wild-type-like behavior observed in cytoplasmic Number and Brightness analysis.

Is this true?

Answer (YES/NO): NO